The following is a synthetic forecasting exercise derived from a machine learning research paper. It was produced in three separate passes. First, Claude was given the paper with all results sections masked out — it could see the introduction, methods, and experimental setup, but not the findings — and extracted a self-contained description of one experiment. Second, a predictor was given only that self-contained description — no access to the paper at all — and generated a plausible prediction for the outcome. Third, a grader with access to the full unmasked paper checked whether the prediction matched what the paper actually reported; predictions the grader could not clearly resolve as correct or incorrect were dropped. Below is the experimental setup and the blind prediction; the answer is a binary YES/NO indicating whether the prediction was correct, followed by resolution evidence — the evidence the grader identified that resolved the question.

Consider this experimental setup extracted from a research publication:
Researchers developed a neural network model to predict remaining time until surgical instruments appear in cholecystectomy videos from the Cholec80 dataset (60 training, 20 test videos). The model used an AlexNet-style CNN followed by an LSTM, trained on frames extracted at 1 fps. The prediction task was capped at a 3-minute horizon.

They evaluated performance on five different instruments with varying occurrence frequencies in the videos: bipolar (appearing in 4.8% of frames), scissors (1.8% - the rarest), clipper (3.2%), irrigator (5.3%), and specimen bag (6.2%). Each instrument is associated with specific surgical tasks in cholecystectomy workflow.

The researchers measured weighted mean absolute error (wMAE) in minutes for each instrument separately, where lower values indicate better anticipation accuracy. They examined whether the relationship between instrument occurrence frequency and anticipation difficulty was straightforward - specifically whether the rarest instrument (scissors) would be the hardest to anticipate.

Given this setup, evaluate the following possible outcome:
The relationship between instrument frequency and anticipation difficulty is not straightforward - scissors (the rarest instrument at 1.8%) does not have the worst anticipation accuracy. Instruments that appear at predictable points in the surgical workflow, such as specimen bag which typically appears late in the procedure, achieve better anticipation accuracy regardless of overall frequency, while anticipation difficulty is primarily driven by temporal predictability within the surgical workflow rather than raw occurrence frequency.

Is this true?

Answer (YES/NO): YES